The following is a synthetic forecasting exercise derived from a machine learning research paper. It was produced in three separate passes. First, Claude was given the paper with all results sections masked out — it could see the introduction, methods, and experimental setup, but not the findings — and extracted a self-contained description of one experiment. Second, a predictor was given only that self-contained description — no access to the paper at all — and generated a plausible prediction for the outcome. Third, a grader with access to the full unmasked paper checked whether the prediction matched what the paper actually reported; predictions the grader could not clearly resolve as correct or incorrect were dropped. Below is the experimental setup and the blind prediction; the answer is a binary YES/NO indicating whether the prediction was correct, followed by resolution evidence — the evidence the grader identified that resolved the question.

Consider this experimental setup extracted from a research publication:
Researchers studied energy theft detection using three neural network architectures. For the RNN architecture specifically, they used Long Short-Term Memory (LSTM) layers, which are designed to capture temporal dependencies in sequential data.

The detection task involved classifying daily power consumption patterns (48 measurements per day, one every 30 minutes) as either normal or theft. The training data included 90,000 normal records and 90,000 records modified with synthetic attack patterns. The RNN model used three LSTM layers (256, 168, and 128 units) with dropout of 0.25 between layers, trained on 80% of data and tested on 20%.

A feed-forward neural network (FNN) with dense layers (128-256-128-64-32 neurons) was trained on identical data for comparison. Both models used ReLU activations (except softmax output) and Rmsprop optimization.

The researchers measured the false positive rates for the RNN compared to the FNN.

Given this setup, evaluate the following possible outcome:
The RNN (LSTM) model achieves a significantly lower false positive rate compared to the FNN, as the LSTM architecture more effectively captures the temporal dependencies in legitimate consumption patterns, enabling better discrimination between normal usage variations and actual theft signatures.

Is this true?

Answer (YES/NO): YES